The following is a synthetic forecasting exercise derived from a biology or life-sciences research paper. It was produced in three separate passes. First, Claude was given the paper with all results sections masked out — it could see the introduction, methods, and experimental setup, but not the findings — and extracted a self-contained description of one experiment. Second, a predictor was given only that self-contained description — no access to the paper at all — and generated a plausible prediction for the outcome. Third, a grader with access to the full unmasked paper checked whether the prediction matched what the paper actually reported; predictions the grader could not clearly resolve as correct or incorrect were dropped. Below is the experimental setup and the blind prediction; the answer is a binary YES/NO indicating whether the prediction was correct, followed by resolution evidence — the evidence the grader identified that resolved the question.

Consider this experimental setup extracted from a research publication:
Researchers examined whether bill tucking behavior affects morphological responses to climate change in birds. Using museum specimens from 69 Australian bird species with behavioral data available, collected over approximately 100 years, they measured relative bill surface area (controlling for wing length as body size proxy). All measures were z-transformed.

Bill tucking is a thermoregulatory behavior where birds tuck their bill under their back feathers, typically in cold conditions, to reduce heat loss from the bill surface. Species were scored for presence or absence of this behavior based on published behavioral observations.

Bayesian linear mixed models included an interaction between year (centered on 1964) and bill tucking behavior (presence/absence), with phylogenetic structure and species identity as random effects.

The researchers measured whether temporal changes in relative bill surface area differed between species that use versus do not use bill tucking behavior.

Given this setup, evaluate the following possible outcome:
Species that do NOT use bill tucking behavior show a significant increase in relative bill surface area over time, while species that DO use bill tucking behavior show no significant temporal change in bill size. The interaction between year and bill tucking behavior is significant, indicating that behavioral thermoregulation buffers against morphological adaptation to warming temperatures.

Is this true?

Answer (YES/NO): NO